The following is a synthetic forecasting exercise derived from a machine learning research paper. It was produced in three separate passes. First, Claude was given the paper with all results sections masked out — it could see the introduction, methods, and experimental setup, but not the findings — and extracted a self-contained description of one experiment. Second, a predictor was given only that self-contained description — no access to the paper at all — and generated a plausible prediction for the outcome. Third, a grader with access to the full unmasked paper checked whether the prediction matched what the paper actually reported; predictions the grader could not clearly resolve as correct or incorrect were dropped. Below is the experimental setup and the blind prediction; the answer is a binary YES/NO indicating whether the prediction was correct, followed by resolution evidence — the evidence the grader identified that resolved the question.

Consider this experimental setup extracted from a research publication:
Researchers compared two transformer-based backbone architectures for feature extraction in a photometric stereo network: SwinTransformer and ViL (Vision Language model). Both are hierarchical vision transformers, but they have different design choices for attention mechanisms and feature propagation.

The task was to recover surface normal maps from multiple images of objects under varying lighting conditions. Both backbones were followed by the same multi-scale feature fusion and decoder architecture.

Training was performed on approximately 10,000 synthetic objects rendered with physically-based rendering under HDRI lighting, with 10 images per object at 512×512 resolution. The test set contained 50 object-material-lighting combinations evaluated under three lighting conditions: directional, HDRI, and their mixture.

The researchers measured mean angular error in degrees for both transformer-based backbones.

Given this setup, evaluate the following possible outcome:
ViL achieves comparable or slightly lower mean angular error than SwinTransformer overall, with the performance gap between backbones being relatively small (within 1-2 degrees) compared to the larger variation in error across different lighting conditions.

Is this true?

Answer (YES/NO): NO